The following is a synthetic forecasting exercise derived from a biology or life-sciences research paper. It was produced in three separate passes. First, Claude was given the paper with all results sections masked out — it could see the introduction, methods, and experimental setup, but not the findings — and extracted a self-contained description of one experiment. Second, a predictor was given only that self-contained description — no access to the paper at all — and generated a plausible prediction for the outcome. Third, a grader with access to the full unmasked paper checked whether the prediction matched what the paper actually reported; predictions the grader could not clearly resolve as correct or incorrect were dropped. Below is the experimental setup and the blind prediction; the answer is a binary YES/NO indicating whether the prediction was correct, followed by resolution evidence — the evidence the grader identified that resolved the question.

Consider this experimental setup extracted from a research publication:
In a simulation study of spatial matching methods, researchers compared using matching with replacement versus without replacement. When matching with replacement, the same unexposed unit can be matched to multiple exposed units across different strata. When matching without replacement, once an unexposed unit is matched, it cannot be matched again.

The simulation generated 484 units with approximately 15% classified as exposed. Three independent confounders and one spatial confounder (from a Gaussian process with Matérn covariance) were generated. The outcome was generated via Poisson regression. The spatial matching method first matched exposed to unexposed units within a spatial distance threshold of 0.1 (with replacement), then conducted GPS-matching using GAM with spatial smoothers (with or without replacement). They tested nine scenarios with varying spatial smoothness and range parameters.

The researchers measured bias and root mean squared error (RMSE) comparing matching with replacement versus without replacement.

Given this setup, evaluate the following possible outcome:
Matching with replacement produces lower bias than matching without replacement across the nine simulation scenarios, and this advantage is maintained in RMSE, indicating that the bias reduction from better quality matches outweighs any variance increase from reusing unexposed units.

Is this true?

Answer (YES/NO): YES